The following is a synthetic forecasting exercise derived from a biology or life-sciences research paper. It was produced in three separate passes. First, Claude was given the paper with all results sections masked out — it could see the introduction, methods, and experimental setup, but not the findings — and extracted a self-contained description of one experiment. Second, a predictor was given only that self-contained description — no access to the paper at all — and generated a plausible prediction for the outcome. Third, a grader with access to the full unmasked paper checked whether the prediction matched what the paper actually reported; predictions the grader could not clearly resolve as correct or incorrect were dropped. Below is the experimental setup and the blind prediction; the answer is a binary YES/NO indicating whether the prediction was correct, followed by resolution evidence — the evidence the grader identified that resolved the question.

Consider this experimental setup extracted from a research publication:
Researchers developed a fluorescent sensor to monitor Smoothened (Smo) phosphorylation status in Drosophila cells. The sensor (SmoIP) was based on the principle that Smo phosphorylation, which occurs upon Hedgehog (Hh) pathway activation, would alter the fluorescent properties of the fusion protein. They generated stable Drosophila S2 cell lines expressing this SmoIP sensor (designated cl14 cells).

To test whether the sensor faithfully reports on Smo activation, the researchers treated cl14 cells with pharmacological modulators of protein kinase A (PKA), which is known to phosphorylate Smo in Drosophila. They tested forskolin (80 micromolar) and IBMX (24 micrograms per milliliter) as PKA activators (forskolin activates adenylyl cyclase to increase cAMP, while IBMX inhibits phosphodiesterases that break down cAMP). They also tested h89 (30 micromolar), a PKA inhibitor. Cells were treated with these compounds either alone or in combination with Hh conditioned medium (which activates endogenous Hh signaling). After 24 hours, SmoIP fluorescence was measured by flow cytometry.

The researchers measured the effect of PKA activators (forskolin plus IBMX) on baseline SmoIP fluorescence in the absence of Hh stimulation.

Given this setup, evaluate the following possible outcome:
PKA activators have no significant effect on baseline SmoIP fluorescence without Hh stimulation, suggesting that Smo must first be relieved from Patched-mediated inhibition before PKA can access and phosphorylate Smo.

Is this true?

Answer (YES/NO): YES